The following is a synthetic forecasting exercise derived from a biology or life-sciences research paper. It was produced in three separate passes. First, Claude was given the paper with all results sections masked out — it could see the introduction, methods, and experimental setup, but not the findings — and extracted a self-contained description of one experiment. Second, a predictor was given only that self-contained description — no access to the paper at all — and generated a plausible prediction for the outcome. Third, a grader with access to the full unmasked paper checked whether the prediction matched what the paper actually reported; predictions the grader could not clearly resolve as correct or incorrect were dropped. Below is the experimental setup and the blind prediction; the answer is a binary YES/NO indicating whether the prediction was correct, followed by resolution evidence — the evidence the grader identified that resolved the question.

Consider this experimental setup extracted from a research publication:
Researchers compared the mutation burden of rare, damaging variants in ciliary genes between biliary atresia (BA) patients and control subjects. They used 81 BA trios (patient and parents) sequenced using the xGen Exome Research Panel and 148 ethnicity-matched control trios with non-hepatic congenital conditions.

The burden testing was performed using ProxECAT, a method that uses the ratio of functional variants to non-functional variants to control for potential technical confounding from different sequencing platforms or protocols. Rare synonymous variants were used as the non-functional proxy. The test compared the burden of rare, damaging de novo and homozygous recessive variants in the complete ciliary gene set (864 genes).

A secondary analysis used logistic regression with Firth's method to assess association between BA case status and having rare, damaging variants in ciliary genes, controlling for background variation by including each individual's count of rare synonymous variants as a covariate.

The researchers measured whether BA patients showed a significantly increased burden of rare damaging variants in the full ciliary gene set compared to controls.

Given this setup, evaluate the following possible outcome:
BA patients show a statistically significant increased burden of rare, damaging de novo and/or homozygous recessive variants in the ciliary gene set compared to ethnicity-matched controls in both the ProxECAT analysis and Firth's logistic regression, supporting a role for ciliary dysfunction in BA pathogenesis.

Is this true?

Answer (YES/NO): YES